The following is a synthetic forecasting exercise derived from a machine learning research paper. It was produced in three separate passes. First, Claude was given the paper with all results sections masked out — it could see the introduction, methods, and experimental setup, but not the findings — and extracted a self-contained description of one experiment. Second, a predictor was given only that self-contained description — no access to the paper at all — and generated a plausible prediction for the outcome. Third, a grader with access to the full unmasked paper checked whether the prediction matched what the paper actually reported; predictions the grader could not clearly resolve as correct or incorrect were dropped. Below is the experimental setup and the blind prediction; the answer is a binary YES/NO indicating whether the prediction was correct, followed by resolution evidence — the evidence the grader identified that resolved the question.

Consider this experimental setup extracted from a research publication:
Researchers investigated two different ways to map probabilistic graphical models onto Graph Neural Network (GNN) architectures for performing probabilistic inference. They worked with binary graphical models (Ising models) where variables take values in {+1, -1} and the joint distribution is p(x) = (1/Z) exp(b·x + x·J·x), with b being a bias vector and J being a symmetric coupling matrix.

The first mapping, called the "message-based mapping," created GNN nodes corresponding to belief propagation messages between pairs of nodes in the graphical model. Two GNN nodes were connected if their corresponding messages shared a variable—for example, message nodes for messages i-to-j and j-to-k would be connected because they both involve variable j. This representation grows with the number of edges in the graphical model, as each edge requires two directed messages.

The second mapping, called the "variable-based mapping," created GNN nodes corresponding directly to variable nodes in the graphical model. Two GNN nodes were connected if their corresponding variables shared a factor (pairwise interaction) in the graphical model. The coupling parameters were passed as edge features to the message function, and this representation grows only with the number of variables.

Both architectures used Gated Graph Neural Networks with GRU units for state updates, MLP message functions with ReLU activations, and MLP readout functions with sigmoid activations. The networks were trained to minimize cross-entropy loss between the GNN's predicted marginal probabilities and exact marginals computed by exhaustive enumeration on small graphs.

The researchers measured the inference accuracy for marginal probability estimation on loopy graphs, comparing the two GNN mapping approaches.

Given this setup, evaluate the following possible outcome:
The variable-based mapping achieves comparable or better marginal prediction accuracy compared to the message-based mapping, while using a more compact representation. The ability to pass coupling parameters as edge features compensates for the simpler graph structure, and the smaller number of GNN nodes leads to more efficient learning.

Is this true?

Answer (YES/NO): YES